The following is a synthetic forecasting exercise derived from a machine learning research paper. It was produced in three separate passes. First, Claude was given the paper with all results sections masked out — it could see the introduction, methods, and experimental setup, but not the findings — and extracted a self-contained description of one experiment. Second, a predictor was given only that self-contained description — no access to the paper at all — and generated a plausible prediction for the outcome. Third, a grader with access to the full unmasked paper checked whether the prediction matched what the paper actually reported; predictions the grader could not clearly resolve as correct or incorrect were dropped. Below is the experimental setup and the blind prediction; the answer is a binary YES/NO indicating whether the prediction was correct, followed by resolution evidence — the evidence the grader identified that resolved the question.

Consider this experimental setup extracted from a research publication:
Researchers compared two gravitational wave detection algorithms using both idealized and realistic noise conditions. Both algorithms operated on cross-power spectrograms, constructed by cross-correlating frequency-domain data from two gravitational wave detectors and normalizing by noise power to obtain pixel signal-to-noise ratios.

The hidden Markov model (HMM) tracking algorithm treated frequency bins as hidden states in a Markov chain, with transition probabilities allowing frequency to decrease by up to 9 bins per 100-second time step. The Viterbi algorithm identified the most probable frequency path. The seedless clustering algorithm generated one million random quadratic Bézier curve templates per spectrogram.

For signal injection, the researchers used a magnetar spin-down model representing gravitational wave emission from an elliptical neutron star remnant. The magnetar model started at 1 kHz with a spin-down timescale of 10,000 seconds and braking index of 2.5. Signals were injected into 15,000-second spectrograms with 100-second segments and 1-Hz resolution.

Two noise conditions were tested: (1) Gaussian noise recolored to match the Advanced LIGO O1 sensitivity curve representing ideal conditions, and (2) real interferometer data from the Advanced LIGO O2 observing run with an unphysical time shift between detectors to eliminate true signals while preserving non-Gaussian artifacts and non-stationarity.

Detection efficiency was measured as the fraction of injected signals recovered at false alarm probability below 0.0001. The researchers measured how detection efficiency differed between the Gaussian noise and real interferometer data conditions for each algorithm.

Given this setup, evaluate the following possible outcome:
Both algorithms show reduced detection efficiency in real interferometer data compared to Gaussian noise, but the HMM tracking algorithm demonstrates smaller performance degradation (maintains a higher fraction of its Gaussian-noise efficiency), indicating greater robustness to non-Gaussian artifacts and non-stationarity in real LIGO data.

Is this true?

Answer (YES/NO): NO